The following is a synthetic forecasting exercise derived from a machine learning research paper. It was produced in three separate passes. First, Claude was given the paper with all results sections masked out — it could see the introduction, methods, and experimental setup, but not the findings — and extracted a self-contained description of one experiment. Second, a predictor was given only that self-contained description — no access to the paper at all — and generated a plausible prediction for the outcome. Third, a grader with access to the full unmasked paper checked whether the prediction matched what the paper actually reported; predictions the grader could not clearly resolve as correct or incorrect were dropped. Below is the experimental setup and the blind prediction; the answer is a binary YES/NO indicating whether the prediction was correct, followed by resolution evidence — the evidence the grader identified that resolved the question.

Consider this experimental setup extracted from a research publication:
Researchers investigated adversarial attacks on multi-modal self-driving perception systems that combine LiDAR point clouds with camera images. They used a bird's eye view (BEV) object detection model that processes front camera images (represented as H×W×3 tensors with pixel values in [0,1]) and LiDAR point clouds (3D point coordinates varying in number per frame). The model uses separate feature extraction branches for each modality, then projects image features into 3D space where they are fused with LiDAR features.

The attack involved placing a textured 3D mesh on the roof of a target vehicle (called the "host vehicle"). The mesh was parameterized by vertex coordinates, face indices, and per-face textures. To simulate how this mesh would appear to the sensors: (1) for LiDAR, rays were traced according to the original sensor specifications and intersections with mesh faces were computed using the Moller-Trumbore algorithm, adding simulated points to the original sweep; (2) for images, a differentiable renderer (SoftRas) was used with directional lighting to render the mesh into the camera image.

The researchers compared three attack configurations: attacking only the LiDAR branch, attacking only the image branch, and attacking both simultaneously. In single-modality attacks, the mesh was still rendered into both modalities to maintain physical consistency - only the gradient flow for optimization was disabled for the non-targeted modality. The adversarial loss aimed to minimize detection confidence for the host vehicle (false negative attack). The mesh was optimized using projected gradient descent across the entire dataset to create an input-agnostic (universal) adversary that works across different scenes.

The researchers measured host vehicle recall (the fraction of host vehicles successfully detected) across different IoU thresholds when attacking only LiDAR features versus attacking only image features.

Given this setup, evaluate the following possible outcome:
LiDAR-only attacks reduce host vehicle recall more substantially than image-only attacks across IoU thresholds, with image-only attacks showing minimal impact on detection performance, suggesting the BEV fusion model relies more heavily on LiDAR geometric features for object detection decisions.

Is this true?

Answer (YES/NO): NO